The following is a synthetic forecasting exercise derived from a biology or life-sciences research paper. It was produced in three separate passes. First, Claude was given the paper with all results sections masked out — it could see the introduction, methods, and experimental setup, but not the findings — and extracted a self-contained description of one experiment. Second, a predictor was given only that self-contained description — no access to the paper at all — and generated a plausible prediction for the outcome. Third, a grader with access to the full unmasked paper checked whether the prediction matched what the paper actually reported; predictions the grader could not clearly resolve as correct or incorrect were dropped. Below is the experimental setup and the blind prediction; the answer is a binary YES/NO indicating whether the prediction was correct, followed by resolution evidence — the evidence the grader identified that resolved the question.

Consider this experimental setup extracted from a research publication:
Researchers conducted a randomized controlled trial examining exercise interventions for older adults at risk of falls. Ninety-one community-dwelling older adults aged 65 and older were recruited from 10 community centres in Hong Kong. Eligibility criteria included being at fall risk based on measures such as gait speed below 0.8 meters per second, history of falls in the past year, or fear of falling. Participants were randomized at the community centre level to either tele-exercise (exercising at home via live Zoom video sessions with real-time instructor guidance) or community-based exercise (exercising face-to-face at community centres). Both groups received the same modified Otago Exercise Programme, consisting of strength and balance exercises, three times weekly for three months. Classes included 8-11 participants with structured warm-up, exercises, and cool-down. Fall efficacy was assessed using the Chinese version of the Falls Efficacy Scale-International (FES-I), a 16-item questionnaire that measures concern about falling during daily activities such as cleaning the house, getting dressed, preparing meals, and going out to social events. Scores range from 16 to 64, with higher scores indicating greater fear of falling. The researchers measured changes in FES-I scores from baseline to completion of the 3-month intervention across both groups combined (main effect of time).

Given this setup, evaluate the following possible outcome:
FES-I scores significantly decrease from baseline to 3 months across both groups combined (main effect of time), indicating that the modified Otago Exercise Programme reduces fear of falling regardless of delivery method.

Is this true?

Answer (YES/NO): YES